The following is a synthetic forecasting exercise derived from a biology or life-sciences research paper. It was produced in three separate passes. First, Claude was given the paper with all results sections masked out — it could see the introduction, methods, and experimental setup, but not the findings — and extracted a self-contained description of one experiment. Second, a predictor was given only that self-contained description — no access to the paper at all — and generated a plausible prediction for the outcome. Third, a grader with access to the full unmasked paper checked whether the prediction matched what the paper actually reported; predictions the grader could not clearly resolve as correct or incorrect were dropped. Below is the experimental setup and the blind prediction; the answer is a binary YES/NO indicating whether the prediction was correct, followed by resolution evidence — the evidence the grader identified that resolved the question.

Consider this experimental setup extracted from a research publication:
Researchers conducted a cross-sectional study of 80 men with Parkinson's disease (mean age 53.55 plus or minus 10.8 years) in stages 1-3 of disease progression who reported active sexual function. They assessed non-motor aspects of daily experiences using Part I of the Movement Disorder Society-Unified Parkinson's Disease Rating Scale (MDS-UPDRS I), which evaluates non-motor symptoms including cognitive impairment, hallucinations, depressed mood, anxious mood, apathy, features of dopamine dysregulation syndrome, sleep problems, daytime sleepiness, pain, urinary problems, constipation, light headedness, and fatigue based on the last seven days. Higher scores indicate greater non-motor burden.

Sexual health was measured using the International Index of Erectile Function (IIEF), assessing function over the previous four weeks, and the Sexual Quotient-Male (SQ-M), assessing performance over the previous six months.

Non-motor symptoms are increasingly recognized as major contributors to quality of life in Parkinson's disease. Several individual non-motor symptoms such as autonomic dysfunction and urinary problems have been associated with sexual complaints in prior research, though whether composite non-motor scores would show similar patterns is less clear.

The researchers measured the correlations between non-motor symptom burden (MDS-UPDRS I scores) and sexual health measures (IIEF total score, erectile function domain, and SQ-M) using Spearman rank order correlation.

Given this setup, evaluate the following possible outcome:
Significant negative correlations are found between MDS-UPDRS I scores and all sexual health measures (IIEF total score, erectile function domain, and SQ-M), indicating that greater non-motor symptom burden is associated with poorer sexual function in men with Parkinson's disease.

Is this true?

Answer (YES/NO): NO